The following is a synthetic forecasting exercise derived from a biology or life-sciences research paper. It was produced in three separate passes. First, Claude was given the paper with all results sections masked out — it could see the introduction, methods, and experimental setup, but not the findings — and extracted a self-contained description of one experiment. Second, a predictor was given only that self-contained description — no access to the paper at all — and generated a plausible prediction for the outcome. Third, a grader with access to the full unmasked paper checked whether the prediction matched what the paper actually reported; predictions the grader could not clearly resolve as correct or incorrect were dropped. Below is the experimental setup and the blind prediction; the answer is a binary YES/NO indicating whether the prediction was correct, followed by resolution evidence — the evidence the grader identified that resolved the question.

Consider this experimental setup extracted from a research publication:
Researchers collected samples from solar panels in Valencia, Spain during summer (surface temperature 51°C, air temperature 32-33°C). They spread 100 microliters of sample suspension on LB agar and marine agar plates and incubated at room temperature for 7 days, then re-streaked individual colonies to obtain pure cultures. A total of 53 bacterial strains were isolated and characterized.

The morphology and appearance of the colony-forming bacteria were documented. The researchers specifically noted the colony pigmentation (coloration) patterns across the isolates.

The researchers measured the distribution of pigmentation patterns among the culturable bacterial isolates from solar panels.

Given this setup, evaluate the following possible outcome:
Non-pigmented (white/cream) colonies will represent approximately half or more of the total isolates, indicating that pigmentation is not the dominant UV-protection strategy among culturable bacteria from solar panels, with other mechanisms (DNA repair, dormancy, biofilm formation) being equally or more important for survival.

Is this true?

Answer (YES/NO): NO